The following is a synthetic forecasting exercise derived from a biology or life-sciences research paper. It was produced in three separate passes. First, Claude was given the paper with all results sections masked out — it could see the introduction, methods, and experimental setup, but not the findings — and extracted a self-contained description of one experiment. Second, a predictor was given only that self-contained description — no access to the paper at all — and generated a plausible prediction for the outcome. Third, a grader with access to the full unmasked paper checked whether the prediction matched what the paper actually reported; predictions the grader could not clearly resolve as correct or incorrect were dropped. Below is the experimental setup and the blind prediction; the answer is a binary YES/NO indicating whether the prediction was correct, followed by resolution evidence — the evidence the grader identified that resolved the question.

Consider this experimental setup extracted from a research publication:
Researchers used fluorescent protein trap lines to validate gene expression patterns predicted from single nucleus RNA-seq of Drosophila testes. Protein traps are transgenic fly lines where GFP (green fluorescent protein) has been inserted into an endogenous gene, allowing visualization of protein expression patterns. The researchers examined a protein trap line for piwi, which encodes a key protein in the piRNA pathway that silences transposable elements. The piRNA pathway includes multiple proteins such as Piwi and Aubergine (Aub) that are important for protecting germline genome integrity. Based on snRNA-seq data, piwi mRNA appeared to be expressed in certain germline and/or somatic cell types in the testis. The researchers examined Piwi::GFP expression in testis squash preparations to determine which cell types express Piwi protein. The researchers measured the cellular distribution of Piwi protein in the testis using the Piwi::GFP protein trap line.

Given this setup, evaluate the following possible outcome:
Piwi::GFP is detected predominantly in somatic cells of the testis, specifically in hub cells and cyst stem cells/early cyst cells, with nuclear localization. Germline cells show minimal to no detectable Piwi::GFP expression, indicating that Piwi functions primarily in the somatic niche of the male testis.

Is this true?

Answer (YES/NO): NO